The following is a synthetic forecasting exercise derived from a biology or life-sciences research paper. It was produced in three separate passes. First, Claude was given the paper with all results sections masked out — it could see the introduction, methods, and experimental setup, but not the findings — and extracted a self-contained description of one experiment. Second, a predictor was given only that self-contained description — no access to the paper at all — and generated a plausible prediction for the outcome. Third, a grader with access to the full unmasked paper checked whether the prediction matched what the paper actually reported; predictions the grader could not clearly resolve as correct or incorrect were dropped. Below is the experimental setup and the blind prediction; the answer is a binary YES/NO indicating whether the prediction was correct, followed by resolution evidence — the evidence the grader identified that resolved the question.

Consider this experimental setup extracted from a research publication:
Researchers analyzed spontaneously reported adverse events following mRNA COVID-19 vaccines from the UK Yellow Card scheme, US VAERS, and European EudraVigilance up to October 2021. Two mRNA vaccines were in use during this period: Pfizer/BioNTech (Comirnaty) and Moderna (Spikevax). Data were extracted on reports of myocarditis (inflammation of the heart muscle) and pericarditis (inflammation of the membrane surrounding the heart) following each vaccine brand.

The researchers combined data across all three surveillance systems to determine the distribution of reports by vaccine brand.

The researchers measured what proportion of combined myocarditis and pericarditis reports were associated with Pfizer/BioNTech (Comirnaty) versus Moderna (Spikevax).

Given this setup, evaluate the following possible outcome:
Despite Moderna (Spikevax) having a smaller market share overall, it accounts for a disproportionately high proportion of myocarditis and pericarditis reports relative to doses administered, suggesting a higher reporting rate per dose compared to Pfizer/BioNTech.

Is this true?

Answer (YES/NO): NO